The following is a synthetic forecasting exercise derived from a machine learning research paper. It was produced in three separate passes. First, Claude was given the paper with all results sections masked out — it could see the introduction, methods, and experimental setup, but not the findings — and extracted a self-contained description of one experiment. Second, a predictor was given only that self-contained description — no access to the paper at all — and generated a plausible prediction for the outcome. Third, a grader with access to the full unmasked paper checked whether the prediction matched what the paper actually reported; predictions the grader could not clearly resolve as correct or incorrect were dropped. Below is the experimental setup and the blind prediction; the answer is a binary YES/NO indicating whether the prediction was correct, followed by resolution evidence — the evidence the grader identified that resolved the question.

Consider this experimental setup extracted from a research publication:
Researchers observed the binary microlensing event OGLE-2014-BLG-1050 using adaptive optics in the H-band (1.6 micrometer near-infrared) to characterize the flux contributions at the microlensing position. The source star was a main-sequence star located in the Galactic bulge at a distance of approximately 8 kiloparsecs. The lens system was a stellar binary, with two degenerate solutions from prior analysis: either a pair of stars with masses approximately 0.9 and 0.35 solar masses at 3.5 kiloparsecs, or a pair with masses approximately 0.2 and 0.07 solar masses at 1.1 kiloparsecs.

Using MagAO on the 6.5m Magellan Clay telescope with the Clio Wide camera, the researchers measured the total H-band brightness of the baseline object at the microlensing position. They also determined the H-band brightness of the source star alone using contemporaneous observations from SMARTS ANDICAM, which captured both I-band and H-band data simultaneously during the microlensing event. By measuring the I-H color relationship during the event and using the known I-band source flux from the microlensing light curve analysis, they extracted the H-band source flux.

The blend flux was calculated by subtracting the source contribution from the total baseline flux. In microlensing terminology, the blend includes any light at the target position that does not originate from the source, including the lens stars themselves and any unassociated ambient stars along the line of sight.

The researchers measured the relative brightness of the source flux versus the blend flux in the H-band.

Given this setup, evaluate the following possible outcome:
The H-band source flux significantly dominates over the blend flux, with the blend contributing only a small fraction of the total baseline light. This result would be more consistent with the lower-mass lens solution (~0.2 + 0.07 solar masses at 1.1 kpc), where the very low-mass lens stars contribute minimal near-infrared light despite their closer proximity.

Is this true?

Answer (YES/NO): NO